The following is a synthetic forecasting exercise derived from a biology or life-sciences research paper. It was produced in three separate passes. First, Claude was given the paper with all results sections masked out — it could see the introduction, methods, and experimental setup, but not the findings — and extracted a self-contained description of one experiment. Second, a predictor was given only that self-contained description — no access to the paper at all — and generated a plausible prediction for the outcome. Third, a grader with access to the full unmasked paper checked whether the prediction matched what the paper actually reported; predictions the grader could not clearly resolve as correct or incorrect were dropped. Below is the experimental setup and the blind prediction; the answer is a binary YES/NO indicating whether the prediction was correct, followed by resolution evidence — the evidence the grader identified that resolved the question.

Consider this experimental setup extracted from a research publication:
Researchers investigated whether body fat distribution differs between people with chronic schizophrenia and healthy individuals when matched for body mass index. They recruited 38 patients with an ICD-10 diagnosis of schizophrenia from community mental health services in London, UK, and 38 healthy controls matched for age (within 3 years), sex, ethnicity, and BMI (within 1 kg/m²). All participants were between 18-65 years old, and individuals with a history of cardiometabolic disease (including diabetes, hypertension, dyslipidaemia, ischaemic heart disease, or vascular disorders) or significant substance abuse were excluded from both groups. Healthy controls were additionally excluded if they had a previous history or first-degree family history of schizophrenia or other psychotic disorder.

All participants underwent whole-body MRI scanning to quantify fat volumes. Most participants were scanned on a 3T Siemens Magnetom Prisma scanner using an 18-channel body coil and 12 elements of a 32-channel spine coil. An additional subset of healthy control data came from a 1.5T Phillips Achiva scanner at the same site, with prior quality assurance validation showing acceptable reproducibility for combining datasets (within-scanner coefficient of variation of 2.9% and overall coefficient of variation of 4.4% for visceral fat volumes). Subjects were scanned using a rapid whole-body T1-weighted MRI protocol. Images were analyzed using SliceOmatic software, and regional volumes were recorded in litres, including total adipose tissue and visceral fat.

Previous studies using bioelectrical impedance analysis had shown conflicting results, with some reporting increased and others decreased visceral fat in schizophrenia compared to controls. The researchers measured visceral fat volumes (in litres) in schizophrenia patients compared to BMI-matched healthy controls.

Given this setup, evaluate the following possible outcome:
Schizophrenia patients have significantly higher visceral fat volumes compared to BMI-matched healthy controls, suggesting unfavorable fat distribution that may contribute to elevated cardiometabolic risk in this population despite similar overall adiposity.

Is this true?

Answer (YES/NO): NO